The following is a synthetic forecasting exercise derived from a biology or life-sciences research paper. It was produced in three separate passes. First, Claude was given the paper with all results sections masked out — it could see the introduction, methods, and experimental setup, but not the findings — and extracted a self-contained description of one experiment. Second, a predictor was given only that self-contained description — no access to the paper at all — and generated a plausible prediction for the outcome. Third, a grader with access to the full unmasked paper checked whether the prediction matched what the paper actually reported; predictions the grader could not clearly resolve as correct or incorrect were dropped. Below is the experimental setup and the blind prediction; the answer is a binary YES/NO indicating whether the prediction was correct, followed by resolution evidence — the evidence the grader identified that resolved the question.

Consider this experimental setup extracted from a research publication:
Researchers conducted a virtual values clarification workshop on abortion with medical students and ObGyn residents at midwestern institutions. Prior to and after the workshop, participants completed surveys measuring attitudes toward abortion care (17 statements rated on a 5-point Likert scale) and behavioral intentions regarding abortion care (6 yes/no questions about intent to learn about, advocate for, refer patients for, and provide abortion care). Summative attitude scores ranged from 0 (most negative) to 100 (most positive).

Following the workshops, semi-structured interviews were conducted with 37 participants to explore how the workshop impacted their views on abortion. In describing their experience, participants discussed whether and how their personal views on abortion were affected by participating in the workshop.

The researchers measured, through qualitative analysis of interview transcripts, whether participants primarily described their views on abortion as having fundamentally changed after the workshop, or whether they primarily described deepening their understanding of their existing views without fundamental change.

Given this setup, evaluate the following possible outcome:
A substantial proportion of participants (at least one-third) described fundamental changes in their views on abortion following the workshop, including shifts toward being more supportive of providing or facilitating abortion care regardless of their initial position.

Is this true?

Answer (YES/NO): NO